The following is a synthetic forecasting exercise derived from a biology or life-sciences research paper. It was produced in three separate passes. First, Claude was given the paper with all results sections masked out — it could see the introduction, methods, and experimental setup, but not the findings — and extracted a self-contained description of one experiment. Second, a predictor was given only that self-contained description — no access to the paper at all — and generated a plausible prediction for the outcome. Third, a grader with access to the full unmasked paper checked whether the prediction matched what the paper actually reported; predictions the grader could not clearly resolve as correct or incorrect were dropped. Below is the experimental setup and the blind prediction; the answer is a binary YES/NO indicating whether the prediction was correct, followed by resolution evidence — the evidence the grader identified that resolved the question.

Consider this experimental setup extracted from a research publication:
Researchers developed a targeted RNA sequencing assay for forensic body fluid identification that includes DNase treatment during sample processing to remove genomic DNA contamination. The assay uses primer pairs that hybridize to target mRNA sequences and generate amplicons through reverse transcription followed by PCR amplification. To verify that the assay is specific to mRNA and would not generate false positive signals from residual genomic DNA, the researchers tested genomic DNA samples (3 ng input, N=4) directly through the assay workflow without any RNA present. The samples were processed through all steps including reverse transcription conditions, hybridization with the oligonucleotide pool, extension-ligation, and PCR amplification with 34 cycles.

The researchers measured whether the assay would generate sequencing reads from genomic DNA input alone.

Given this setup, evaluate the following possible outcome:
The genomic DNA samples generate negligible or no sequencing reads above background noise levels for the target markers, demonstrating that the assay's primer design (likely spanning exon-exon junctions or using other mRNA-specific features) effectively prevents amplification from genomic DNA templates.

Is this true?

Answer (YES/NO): YES